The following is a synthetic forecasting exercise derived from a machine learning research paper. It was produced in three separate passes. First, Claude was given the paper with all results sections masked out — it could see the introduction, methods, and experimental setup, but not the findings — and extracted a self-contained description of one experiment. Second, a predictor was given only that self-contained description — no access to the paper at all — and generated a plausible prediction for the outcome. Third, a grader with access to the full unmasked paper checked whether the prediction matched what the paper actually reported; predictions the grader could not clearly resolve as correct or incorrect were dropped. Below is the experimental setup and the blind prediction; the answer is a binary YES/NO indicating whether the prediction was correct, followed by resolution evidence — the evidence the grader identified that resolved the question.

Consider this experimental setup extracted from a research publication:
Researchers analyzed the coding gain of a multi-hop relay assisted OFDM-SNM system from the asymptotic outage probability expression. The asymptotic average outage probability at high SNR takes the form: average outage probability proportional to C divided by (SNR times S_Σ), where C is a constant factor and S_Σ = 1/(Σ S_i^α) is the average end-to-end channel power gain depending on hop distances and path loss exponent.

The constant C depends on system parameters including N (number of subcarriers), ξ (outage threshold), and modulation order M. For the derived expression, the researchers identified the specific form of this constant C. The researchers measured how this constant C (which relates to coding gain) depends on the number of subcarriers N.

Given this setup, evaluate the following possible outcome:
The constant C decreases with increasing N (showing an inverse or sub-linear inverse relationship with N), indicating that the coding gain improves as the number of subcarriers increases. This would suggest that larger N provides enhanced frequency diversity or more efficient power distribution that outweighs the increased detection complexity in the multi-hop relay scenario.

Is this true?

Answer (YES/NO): NO